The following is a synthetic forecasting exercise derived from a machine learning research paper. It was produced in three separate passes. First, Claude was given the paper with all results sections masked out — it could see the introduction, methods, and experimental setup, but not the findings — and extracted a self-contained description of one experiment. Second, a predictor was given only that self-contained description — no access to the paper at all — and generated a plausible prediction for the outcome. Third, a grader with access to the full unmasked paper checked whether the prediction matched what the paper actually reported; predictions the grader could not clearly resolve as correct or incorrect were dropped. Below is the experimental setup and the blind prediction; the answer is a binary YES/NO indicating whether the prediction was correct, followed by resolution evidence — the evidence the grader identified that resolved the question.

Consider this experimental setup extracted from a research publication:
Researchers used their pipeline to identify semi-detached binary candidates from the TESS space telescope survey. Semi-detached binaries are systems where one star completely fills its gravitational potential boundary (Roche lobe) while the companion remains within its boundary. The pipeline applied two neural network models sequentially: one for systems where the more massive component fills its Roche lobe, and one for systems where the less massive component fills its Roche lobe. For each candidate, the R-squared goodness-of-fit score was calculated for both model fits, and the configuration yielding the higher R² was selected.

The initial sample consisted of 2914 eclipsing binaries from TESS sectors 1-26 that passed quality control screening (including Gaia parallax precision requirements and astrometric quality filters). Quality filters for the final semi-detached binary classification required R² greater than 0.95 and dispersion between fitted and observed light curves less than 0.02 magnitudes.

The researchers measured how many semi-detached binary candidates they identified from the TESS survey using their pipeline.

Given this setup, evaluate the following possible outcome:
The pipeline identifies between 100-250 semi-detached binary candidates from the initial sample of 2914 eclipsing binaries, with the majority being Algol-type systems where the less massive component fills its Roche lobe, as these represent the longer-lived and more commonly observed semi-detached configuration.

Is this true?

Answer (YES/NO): NO